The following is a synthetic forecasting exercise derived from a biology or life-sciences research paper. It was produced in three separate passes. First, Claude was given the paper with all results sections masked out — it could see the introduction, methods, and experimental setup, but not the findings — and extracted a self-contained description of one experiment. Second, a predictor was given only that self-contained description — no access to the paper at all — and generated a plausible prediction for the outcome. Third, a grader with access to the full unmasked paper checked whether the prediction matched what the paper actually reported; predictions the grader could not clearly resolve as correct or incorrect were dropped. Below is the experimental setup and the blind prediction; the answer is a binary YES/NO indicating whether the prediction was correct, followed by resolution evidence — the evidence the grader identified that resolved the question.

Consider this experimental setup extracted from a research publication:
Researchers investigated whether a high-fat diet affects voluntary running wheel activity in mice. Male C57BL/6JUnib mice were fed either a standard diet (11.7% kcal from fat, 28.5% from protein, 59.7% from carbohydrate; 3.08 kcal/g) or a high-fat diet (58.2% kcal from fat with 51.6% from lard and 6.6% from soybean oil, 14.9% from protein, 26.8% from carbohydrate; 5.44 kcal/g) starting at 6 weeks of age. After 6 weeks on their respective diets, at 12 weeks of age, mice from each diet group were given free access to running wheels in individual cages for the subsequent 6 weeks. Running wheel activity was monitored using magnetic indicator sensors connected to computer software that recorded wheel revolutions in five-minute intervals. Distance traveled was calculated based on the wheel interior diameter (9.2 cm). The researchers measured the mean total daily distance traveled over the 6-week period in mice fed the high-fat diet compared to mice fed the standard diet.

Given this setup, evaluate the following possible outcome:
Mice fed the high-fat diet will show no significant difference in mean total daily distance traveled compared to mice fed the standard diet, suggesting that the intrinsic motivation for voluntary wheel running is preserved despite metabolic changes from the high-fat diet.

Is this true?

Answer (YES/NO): NO